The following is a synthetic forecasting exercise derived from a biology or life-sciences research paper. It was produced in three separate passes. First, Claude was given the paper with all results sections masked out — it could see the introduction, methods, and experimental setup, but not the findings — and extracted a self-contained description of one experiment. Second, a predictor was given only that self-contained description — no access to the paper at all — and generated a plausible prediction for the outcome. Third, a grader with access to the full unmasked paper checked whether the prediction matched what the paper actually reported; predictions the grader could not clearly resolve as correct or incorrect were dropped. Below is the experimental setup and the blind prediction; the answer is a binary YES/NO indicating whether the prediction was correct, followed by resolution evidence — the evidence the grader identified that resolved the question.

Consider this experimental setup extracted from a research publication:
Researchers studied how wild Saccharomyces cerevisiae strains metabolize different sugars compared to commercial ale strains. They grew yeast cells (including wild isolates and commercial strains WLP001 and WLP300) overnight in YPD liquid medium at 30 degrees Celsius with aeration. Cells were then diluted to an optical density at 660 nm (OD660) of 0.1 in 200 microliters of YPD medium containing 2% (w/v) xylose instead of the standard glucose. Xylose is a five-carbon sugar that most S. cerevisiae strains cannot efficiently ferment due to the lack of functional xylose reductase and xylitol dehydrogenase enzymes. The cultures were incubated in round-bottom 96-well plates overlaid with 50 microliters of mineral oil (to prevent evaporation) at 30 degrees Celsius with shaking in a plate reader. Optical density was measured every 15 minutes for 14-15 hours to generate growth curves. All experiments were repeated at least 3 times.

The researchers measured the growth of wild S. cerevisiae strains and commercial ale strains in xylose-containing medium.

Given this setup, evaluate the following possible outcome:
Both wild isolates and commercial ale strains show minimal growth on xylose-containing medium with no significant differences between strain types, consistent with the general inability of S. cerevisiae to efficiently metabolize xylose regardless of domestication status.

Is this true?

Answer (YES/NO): NO